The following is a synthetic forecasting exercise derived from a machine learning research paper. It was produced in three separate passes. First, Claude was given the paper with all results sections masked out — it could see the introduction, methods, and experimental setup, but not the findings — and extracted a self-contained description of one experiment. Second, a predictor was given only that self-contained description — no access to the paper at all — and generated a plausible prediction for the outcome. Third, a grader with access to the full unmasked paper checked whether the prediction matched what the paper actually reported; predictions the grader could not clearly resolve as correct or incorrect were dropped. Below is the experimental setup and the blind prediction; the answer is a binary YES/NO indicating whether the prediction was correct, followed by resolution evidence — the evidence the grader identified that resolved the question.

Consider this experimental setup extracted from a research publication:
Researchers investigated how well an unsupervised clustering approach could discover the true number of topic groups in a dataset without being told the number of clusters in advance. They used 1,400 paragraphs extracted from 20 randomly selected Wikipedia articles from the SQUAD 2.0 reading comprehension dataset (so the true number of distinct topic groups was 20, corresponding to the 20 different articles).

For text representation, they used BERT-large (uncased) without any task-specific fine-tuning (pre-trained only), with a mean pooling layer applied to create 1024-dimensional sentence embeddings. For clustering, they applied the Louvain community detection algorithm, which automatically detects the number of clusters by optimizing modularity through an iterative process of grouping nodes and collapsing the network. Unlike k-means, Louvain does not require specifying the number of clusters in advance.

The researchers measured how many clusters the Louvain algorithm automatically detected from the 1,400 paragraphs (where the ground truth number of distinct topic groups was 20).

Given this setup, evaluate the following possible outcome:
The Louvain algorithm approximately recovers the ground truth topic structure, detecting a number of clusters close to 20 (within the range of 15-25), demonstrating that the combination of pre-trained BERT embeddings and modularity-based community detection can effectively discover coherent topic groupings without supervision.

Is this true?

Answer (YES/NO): NO